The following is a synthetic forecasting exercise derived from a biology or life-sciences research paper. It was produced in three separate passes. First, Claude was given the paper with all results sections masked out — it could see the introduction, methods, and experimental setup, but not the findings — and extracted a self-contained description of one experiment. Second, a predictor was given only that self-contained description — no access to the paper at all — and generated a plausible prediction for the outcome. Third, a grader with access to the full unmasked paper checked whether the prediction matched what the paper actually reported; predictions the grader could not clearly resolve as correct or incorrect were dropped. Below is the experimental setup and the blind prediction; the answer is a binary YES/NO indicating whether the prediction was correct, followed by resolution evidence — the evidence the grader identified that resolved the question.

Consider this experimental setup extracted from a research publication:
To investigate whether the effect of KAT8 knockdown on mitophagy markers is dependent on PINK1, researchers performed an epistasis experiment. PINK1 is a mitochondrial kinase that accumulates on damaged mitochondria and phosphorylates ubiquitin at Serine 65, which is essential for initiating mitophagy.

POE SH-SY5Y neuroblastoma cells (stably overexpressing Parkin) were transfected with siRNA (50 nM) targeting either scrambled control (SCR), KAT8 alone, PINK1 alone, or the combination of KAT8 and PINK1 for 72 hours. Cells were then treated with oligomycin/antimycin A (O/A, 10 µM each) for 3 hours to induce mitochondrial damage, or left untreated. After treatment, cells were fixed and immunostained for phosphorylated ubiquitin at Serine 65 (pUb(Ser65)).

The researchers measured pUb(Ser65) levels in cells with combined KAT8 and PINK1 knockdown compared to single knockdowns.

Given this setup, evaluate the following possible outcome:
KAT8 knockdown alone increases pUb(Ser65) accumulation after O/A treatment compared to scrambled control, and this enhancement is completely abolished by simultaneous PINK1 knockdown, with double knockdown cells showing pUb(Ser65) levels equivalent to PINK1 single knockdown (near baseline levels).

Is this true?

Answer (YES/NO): NO